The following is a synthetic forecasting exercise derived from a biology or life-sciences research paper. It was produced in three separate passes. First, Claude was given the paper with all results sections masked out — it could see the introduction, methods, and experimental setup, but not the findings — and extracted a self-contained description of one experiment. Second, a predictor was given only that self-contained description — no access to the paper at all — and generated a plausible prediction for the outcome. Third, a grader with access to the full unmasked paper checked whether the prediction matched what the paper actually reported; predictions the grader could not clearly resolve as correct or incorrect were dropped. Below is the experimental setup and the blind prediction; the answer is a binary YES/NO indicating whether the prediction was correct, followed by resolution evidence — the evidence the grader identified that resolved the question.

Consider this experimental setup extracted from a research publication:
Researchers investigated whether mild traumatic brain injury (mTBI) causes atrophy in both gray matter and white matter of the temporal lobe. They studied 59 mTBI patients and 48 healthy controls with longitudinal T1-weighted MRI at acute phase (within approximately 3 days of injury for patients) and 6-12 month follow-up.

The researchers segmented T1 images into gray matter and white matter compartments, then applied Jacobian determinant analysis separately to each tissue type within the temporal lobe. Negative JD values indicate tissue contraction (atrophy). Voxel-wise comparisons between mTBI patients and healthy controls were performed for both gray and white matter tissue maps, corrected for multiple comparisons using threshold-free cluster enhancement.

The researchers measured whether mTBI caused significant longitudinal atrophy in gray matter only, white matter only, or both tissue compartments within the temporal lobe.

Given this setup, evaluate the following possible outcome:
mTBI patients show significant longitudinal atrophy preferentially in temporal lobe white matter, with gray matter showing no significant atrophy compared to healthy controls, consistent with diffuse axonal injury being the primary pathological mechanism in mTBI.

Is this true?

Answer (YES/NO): NO